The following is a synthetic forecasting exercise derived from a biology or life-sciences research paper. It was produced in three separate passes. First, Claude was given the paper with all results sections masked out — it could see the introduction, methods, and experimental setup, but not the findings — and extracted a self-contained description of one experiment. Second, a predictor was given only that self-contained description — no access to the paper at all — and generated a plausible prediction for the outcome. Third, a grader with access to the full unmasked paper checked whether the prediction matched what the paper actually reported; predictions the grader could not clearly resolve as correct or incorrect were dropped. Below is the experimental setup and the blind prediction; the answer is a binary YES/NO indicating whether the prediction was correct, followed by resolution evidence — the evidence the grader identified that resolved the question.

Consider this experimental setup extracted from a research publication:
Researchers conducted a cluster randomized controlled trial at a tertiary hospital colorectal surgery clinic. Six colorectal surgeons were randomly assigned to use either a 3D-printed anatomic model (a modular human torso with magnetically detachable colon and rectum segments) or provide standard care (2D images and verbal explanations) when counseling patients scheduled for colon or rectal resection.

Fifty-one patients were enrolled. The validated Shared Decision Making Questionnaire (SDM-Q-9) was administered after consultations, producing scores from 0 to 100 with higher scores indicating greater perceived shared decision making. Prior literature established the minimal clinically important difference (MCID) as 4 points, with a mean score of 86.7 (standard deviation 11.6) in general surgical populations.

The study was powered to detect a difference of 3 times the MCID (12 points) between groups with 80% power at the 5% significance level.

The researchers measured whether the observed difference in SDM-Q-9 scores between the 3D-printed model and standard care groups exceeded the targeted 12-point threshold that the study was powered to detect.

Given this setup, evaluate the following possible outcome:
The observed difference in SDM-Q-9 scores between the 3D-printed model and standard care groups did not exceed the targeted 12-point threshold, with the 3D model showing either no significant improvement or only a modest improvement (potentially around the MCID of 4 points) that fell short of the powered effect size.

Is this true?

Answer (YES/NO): NO